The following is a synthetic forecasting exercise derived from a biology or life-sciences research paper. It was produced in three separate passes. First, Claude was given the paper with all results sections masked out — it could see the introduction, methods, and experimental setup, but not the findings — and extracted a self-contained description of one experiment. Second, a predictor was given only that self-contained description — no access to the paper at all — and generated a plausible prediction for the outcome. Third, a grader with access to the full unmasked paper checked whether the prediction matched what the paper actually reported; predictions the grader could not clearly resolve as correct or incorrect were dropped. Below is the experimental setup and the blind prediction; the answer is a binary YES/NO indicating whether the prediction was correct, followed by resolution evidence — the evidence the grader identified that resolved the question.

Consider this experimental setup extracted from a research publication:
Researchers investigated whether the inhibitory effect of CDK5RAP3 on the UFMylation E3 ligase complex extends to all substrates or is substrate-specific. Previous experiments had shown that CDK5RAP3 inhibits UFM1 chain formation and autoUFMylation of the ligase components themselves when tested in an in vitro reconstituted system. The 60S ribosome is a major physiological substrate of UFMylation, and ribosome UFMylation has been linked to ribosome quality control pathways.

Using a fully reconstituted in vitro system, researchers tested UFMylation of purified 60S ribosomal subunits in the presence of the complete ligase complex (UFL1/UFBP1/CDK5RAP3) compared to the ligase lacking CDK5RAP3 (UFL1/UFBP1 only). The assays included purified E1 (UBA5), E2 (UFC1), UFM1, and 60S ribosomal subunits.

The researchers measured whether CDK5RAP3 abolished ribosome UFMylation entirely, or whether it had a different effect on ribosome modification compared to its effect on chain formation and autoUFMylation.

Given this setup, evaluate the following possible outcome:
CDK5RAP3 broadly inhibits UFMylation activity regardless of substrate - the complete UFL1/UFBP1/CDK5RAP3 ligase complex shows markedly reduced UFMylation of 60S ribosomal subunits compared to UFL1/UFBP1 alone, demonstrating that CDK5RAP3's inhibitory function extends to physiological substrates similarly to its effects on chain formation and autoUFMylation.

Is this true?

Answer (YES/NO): NO